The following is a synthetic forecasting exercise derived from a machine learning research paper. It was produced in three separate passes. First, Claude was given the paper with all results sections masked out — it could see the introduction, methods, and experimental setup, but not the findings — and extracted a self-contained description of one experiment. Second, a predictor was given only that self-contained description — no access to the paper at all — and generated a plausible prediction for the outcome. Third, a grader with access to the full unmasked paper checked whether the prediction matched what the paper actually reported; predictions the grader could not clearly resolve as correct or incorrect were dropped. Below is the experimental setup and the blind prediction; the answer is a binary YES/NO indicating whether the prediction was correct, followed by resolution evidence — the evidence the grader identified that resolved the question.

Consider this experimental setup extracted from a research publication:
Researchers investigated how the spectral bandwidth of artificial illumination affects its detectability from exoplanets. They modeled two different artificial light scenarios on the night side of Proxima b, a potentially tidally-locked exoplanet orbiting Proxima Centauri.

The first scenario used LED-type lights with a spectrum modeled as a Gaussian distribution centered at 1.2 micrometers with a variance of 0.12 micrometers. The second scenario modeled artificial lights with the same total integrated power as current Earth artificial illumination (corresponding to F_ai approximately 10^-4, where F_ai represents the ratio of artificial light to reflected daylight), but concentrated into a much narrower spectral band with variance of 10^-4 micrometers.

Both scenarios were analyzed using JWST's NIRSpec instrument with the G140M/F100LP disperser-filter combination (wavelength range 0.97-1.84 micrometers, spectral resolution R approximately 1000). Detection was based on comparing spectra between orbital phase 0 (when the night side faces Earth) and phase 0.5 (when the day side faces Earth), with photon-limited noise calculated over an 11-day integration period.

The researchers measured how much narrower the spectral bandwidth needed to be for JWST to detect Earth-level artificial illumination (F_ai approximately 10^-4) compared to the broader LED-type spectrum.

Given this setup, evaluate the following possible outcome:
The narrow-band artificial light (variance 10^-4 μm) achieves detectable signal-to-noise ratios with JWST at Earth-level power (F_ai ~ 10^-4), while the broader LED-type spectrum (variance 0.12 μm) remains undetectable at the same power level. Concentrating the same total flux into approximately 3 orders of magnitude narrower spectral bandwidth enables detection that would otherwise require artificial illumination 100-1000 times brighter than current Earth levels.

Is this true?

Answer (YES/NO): YES